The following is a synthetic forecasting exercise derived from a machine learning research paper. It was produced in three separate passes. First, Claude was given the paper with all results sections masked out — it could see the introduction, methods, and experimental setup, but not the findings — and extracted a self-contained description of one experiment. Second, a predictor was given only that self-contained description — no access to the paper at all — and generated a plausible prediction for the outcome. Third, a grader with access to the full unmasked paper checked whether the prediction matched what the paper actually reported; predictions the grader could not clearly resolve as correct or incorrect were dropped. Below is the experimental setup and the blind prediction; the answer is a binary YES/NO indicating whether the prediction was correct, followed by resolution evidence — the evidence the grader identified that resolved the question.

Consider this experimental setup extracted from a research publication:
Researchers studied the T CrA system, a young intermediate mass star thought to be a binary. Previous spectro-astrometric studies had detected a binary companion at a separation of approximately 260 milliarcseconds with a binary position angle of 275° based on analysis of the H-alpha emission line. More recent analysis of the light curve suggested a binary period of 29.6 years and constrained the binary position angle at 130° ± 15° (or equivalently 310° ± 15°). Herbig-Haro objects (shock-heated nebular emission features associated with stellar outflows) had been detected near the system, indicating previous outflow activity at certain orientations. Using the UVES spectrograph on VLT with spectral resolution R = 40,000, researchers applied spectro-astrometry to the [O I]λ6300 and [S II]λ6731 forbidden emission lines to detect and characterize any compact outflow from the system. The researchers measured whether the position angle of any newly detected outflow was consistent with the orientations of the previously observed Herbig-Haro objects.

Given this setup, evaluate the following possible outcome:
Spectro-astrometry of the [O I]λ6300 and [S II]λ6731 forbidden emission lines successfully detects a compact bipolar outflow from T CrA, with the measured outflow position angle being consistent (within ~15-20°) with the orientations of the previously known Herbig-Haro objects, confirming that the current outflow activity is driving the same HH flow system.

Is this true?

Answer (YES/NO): NO